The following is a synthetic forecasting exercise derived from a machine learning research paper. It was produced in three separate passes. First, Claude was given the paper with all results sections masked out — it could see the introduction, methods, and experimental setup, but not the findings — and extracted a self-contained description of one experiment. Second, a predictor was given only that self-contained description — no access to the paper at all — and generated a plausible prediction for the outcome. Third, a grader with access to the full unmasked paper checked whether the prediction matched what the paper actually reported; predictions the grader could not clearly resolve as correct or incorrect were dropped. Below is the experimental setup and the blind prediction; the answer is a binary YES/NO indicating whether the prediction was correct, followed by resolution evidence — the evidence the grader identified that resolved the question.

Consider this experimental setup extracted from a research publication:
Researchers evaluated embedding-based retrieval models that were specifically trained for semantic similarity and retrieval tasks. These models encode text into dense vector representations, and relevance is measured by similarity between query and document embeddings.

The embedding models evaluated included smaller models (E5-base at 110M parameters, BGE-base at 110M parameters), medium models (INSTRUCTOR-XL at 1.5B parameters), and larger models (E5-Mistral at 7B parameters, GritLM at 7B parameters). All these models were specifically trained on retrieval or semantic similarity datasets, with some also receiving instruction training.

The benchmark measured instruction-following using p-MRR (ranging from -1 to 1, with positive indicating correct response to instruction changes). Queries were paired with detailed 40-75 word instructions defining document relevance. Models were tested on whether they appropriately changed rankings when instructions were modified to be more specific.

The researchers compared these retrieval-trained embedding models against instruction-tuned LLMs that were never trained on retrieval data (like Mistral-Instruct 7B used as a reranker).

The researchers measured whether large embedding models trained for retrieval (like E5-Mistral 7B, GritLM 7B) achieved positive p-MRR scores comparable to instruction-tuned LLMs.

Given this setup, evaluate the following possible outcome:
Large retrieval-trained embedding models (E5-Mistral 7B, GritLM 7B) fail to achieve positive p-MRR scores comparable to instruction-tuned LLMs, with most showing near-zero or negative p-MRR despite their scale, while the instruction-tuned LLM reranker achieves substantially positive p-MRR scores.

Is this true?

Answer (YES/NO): YES